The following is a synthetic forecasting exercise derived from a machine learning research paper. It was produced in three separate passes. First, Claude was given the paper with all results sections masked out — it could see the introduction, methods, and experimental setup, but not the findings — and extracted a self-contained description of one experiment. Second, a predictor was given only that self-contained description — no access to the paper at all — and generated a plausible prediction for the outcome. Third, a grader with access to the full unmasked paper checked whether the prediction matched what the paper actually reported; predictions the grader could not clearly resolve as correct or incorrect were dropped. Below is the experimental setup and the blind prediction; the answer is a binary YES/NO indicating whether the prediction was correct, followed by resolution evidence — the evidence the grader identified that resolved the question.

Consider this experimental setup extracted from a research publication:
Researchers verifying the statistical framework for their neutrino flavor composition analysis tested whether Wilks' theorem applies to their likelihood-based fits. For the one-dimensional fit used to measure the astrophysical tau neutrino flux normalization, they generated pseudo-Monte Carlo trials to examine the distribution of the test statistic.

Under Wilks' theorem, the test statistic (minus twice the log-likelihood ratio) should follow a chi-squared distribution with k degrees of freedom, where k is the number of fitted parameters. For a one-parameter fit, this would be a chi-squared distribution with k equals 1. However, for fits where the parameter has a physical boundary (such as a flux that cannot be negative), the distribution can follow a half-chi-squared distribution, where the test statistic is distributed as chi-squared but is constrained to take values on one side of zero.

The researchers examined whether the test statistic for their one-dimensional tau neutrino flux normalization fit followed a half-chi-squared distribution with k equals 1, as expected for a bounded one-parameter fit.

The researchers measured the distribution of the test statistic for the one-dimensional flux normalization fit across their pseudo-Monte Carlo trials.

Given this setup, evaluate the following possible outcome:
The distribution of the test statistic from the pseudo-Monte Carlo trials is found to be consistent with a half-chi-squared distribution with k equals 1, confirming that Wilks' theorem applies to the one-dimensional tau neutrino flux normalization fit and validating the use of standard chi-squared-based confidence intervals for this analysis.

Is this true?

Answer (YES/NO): YES